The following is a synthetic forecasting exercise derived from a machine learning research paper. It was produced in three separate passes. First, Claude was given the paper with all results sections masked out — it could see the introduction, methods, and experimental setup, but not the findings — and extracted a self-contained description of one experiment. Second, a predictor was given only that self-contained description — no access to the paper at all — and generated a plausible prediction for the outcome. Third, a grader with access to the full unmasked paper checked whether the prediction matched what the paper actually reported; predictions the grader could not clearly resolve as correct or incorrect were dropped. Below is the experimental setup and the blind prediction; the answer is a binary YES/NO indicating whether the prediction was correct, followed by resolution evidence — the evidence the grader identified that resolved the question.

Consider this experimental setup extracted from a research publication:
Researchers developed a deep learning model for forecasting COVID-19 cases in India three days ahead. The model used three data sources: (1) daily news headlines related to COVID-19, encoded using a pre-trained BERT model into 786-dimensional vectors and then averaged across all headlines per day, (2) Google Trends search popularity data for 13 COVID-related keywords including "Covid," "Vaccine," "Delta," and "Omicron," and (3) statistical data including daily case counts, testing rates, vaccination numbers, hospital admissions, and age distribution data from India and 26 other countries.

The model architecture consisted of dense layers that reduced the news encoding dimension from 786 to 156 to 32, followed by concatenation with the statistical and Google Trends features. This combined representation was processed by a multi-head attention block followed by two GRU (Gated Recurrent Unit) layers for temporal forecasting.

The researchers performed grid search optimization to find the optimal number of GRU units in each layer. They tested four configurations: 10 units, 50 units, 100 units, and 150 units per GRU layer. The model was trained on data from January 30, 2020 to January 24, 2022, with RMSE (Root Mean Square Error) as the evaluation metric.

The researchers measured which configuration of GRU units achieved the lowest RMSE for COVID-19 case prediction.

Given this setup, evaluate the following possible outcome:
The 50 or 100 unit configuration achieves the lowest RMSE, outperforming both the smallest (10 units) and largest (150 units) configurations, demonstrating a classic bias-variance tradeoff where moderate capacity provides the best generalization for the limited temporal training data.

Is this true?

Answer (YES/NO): YES